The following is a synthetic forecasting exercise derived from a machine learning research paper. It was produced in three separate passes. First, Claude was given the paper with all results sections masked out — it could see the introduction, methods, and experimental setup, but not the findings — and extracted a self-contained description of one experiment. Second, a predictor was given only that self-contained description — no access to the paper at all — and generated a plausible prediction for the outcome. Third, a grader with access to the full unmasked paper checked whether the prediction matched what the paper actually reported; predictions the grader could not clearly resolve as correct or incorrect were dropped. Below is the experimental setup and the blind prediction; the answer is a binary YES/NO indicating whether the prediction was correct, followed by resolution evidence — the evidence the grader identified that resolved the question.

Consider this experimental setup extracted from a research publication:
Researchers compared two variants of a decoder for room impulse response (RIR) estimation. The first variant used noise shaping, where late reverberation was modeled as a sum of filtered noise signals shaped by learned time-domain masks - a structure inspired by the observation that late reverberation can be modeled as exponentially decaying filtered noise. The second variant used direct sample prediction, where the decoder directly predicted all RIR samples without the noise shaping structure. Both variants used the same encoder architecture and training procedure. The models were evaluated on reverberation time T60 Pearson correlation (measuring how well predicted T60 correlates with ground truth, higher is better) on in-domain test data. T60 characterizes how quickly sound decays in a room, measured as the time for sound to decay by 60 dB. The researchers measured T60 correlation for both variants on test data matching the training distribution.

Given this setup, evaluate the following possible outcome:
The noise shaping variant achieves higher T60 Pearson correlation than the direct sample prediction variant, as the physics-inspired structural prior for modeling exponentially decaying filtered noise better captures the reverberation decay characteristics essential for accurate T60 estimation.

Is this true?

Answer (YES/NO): YES